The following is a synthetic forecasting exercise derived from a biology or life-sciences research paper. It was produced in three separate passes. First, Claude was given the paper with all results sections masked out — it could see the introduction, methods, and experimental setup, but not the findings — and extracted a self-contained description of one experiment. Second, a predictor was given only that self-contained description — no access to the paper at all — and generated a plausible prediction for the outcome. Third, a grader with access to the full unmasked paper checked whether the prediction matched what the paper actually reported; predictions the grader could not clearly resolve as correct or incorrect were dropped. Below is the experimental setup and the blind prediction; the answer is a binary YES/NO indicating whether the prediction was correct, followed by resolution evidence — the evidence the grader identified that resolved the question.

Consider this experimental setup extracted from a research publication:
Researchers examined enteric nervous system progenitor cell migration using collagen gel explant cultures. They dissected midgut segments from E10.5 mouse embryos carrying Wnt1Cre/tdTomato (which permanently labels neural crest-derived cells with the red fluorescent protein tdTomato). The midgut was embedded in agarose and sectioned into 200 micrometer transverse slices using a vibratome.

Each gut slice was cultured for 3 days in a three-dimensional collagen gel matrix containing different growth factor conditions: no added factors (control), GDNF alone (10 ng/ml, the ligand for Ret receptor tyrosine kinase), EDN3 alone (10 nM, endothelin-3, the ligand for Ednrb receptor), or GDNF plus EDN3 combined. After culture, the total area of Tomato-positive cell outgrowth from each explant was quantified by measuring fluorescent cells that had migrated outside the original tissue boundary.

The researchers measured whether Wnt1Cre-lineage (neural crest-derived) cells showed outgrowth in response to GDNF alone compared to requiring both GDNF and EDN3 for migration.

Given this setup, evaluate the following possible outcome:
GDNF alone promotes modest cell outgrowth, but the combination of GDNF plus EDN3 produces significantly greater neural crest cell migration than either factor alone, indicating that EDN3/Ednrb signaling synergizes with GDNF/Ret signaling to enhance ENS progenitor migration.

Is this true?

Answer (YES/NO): NO